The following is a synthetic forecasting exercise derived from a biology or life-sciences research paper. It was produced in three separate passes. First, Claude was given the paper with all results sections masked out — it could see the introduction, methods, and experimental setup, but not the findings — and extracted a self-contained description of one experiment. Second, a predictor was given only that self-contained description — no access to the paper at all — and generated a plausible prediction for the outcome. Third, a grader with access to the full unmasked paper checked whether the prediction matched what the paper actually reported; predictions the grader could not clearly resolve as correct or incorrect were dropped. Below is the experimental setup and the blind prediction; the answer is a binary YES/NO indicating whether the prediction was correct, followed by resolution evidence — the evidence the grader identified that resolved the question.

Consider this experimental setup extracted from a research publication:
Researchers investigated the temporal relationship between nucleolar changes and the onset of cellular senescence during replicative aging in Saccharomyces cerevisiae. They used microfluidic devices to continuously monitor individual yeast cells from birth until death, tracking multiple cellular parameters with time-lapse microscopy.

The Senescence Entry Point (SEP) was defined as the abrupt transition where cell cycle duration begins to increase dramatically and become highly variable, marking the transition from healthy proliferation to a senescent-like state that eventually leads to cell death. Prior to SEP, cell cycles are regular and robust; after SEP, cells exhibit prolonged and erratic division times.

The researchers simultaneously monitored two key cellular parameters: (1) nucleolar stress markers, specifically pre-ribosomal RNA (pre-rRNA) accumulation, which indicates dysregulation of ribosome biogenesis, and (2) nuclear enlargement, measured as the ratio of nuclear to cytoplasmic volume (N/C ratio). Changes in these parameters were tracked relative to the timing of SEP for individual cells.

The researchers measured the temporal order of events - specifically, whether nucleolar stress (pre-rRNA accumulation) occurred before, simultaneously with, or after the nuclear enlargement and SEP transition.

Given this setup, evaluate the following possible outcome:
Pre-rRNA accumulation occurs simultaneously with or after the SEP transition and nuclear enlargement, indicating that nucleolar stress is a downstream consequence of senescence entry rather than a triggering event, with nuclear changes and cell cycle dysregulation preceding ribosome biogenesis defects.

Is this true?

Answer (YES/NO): NO